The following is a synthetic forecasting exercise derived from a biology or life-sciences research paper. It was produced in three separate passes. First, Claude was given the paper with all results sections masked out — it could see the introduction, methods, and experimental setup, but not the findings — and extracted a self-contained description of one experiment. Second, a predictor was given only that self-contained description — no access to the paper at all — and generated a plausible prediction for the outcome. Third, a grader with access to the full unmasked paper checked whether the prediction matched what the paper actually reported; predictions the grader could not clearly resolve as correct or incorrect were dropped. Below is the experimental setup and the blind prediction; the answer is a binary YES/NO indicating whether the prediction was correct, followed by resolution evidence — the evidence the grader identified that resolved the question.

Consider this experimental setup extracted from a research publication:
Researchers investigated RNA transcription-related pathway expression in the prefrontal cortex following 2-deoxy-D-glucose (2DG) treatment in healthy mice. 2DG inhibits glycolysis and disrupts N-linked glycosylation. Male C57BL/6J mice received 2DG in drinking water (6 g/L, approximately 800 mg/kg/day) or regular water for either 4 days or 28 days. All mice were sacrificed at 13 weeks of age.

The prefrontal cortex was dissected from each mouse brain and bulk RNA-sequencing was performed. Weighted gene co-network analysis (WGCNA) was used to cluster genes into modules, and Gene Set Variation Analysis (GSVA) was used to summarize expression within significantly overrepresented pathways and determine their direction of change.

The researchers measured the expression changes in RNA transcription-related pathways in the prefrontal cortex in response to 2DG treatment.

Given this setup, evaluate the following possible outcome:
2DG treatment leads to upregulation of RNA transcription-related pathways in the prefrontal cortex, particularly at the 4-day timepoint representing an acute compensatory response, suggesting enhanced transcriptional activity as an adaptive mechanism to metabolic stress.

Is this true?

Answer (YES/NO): NO